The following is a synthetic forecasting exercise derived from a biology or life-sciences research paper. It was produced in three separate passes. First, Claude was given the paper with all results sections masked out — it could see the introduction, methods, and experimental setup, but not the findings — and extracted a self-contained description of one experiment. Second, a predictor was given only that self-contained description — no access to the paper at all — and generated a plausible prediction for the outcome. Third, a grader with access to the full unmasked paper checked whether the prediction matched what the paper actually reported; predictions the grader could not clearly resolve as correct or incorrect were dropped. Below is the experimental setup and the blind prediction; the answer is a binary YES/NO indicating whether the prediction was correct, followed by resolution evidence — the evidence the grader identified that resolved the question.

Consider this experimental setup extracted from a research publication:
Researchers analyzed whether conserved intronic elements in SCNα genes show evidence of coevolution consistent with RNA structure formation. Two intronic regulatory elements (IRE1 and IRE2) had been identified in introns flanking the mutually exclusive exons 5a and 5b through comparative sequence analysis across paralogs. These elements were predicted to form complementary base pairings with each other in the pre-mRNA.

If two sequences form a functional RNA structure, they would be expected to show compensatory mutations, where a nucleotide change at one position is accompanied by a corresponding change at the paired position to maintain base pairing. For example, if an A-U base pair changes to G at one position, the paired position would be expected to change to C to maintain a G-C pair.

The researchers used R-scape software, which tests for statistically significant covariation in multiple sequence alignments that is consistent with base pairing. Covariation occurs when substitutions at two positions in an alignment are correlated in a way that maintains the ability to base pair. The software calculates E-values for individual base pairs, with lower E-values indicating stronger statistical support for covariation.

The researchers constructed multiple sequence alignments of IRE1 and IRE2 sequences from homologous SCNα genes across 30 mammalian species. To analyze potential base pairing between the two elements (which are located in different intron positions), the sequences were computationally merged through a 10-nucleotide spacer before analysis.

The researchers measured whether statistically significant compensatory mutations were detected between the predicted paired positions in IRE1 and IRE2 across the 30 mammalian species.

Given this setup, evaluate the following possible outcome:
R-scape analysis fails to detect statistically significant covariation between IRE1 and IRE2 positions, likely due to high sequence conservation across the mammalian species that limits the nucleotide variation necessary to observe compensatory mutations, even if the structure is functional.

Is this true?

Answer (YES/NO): NO